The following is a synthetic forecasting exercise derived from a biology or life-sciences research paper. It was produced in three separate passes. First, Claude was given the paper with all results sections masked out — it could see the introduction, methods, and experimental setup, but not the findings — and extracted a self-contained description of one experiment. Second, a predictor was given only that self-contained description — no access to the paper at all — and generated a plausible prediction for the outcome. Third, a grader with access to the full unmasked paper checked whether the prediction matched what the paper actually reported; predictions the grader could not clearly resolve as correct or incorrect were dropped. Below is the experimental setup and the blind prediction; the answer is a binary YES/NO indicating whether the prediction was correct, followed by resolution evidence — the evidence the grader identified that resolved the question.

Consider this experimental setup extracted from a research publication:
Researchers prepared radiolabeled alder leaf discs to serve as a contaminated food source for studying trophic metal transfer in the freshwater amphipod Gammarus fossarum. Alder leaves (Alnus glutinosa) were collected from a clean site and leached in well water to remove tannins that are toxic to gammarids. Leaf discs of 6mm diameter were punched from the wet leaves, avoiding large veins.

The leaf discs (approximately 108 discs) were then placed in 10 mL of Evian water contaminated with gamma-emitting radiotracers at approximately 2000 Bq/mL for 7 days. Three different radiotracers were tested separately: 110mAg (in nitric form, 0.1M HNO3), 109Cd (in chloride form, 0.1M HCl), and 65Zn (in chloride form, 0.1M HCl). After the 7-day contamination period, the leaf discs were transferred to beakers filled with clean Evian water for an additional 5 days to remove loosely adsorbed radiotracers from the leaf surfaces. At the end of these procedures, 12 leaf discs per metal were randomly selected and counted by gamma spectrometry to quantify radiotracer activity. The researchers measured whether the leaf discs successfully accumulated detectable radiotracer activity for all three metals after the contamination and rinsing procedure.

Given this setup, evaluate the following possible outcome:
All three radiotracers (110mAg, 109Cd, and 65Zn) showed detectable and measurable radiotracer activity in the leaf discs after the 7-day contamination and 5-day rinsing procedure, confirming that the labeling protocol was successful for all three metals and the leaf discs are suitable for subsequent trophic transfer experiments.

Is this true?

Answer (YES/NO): YES